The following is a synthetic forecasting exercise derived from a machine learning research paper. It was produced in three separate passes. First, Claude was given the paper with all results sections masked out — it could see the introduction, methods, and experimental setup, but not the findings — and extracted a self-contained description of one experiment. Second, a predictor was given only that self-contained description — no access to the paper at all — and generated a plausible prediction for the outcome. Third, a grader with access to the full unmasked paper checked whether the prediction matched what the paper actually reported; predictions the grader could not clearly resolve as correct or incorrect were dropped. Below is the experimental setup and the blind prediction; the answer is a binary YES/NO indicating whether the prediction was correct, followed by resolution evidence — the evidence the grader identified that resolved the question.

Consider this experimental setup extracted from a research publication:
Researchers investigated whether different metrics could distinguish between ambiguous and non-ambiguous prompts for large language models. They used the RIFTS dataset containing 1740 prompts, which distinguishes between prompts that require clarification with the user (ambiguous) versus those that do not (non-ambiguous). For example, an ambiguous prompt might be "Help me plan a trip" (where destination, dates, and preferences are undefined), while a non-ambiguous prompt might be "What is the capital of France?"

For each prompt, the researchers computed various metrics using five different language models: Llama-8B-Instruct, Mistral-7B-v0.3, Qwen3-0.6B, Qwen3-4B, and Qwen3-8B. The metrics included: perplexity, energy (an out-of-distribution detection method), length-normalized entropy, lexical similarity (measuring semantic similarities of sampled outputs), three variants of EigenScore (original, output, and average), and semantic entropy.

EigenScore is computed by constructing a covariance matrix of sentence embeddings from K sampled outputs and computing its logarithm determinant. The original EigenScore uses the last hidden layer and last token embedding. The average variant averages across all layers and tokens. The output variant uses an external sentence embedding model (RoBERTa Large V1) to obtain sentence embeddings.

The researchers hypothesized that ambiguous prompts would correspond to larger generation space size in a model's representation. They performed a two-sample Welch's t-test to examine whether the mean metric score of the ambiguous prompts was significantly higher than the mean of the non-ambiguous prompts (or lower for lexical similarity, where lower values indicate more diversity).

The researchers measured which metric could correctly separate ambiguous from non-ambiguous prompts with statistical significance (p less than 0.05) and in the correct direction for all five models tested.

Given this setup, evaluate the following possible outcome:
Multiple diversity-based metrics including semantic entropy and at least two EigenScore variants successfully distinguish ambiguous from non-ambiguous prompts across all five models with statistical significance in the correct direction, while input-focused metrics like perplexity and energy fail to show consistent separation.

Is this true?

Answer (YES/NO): NO